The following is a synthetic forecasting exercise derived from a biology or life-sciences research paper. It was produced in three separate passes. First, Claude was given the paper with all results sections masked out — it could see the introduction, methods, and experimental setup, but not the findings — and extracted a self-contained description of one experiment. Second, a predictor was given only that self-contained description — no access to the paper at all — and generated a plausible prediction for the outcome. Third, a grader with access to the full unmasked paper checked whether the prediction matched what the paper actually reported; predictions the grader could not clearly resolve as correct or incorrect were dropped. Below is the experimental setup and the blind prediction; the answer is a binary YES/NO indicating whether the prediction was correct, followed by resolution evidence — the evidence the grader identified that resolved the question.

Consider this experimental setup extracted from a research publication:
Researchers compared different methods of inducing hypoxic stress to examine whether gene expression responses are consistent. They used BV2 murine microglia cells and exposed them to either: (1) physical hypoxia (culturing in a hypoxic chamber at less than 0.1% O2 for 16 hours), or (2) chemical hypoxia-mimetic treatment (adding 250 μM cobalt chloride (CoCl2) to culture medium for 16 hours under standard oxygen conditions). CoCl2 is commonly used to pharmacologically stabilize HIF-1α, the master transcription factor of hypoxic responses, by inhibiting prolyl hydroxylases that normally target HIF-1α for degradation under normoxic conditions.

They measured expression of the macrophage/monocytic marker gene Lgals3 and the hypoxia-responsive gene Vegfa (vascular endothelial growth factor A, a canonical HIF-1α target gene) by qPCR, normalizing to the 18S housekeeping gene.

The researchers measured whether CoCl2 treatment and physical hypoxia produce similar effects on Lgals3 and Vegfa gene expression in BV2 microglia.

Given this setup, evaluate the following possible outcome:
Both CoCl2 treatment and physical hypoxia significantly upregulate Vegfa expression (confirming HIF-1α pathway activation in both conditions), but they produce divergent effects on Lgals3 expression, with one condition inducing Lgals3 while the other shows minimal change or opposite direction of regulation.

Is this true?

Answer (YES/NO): NO